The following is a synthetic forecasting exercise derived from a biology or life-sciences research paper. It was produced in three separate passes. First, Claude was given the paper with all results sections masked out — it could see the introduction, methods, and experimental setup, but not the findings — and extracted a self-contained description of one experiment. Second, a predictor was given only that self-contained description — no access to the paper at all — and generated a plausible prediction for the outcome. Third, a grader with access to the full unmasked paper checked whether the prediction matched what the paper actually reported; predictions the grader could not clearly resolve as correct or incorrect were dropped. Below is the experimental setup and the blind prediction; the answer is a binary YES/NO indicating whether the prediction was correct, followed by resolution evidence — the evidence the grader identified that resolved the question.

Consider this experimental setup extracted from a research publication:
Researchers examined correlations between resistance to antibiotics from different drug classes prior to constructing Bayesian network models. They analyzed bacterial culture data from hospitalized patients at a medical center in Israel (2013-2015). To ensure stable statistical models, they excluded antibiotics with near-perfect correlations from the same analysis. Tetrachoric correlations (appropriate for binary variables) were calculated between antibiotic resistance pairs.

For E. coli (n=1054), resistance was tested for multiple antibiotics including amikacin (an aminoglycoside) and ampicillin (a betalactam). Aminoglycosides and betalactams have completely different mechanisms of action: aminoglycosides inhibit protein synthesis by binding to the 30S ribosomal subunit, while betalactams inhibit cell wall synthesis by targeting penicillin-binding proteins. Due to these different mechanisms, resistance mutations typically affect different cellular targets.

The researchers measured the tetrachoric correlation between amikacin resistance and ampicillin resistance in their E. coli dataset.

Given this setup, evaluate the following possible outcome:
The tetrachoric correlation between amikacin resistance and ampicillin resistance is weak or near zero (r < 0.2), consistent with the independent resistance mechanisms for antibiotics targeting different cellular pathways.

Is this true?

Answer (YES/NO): NO